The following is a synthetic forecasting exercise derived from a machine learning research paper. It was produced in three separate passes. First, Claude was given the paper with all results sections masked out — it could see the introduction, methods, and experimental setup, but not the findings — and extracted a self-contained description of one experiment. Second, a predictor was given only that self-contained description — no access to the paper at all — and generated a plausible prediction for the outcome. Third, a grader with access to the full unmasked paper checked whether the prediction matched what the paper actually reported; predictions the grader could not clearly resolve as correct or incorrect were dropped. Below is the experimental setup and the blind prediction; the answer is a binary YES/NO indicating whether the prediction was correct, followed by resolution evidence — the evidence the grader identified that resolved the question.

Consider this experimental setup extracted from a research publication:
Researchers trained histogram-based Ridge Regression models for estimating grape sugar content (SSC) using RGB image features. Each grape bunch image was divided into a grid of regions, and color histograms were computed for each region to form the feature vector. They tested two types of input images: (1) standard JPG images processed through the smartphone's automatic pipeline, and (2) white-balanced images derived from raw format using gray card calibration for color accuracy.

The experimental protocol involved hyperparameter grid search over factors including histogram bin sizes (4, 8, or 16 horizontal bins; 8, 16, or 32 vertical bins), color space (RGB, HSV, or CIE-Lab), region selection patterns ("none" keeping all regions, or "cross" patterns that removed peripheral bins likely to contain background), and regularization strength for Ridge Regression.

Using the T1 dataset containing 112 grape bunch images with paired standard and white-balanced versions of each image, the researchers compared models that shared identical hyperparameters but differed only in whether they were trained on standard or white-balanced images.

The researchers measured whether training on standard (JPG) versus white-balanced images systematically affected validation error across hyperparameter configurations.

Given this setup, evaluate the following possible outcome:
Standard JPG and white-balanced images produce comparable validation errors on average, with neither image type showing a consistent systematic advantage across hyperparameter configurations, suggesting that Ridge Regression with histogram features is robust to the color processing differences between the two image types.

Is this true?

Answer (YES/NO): NO